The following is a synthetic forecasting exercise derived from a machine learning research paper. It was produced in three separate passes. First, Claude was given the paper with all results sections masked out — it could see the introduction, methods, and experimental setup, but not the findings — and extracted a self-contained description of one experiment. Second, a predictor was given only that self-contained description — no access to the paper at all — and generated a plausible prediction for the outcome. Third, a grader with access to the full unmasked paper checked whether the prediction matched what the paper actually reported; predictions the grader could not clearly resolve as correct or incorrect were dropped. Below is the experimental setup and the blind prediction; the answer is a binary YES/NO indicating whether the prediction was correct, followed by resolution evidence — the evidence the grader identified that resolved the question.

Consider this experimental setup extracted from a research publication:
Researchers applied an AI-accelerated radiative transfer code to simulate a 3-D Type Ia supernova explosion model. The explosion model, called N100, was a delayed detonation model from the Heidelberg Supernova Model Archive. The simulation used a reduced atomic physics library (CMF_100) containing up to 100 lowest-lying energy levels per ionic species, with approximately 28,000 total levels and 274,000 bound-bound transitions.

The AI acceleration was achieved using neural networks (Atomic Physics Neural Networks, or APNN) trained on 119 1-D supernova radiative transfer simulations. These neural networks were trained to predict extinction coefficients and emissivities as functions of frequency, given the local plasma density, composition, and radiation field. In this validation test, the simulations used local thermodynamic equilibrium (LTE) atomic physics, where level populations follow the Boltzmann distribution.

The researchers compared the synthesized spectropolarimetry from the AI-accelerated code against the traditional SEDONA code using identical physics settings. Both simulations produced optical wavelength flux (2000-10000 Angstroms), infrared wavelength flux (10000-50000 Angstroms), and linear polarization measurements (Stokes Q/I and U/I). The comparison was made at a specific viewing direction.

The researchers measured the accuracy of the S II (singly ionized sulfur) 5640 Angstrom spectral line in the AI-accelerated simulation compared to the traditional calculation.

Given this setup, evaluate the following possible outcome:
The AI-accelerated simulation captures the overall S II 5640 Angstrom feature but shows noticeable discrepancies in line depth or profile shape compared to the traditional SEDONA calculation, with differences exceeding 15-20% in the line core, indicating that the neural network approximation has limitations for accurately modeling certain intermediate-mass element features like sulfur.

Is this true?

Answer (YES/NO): NO